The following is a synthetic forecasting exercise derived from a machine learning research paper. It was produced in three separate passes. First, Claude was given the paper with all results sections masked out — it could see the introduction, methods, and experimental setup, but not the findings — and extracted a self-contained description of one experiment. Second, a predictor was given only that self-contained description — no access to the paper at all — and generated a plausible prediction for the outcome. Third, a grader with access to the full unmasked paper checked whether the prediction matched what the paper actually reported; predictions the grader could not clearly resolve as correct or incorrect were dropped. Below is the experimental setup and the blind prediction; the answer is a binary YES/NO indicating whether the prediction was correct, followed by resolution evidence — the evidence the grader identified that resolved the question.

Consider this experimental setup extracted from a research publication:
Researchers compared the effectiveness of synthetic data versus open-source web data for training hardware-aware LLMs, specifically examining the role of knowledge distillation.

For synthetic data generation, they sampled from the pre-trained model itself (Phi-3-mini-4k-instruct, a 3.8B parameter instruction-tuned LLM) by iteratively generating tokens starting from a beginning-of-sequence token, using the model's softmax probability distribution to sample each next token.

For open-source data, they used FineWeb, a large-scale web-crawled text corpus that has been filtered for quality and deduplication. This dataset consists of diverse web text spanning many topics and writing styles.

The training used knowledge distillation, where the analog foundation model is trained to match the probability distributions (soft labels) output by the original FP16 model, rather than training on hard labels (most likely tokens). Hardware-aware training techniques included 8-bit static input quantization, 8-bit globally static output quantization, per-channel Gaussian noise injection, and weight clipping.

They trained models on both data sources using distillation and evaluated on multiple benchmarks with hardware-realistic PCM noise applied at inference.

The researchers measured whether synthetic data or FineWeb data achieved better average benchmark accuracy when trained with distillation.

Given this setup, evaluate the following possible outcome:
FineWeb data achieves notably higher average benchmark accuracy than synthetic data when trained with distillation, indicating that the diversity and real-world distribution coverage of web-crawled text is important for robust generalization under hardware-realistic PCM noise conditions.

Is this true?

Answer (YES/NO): NO